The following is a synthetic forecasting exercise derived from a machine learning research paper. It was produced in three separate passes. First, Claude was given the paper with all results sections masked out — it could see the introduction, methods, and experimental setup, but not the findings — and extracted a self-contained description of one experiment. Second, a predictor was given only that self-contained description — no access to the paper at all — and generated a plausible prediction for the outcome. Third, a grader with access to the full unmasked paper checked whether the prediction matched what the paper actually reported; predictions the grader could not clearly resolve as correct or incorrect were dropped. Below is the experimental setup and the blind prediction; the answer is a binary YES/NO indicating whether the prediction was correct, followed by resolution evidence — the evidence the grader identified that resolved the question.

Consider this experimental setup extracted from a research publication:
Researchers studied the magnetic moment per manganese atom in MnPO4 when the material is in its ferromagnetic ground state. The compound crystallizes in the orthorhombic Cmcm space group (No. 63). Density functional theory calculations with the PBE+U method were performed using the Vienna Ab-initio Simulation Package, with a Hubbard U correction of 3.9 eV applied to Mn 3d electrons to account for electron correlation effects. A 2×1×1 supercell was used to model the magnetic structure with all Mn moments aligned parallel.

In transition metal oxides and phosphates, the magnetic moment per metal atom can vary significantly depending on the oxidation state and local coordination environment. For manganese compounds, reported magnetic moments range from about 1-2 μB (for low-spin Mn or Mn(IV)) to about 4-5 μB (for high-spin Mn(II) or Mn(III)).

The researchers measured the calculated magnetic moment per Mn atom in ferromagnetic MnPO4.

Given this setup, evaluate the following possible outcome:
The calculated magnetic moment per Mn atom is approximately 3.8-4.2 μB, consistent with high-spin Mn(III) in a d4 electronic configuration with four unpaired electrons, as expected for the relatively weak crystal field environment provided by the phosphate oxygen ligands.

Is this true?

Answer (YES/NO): YES